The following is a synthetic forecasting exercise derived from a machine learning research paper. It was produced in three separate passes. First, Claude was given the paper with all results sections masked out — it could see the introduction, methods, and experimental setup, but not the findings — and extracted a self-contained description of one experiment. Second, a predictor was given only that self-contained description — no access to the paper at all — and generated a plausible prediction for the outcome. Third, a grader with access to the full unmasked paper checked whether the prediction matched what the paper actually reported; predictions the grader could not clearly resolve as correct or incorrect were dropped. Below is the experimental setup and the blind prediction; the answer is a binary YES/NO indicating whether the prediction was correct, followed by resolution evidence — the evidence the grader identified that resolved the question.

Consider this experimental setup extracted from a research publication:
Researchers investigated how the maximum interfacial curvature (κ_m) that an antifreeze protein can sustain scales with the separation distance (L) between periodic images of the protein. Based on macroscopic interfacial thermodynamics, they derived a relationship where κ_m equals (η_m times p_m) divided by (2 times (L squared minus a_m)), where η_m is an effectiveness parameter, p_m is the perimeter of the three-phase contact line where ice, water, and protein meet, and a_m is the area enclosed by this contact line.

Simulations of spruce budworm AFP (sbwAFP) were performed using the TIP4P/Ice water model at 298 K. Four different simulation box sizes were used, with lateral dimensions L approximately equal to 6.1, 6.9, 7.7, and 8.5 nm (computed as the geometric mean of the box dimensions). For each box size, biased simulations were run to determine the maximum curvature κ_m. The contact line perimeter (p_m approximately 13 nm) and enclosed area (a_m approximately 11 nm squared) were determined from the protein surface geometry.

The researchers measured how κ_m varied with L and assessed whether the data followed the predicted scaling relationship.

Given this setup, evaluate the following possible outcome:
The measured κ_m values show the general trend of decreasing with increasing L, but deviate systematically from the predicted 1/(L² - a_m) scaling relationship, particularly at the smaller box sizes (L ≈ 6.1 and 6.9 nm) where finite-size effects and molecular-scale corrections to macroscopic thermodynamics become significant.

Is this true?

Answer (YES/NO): NO